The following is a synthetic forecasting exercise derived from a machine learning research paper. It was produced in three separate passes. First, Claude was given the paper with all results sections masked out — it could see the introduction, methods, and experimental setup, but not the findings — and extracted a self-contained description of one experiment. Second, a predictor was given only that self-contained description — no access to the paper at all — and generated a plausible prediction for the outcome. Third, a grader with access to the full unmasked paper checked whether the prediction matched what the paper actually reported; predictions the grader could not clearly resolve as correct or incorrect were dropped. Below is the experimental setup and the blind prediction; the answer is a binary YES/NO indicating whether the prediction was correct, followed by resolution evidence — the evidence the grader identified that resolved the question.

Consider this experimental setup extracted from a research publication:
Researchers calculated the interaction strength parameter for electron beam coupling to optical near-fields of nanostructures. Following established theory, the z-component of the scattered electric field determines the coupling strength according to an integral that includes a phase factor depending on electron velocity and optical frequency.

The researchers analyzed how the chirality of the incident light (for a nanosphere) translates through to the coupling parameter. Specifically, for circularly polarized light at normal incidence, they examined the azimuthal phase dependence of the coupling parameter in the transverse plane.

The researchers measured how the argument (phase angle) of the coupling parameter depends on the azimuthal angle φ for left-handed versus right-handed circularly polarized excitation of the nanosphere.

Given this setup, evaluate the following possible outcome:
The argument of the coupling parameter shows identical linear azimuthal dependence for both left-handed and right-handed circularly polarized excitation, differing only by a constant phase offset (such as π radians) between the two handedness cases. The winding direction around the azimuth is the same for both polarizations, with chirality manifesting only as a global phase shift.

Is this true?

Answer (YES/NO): NO